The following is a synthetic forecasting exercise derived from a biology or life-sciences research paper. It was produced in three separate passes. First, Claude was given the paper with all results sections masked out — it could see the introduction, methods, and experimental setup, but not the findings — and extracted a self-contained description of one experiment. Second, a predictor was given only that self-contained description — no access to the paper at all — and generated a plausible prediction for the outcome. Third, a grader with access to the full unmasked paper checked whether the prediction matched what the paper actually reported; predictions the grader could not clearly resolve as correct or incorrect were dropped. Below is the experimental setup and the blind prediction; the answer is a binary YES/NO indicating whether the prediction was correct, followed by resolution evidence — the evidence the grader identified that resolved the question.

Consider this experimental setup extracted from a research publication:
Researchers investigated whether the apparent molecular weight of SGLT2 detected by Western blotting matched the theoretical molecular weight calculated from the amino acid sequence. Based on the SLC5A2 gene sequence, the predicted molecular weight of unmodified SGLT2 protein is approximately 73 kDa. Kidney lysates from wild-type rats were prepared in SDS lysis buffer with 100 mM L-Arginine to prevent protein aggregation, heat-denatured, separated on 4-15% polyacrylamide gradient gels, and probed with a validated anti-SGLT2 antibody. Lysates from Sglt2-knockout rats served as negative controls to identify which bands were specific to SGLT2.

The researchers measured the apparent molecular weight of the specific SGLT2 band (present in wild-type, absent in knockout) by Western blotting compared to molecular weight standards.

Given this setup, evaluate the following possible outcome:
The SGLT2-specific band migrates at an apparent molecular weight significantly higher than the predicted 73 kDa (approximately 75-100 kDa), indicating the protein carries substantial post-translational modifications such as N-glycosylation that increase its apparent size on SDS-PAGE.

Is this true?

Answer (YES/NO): NO